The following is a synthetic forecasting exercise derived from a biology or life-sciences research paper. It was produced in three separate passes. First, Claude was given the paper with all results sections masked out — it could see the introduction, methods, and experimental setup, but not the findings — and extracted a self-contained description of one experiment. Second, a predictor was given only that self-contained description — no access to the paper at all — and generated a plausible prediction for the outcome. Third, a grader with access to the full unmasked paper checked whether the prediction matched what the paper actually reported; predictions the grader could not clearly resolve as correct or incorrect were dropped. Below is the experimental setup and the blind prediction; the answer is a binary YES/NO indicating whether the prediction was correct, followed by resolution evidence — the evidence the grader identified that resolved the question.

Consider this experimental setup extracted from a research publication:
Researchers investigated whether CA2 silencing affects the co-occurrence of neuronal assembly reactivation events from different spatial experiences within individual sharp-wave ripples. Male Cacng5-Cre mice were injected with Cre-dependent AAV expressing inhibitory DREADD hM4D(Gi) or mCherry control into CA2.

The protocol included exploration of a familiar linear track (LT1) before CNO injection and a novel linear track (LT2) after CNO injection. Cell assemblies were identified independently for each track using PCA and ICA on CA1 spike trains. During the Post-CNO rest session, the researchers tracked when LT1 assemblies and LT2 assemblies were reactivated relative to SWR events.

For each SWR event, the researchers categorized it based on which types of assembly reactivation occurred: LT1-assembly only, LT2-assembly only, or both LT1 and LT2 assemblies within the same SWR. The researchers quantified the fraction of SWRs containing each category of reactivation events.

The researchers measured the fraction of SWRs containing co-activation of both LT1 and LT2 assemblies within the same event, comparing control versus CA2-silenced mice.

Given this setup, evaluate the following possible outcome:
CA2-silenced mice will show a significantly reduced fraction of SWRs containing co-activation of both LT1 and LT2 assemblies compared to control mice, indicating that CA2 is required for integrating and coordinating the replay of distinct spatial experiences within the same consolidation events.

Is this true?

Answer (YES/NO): NO